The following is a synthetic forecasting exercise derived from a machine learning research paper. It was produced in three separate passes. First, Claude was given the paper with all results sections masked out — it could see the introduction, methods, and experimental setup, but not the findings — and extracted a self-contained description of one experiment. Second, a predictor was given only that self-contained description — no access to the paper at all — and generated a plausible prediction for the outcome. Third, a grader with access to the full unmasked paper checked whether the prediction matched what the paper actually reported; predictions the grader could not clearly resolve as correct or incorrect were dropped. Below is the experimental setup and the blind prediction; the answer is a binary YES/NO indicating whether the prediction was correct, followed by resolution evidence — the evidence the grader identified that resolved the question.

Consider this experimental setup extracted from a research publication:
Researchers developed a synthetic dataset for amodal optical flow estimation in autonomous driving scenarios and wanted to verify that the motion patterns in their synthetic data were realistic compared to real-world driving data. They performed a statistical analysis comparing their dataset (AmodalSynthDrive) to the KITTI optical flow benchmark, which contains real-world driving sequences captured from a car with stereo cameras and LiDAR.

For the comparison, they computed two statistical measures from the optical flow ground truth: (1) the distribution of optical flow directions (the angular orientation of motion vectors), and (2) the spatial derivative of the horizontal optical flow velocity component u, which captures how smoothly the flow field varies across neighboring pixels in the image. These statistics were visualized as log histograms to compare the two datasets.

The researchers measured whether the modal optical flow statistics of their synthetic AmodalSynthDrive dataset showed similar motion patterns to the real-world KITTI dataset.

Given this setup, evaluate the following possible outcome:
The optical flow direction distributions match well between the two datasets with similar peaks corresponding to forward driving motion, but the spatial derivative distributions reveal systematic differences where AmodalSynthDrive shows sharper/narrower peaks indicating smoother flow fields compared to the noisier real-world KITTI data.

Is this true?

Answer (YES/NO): NO